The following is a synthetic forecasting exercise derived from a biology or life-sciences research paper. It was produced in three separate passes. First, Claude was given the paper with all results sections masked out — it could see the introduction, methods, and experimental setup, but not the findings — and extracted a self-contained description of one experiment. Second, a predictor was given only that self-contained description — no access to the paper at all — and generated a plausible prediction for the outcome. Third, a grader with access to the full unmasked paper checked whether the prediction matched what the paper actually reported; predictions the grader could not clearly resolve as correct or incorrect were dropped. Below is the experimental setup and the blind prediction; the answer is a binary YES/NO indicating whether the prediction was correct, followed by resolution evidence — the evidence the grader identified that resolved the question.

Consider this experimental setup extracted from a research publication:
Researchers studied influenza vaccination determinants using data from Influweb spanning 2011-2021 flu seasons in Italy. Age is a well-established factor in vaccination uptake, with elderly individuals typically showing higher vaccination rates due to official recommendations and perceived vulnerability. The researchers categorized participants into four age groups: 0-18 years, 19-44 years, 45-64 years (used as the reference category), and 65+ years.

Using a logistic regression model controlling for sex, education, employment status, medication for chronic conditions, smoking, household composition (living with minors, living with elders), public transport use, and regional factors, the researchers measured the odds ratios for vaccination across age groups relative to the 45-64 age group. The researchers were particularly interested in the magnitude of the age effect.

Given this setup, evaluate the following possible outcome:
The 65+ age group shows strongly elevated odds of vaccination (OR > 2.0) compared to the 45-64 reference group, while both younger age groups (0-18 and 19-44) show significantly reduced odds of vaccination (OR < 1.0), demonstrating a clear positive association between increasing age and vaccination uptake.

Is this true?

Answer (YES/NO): YES